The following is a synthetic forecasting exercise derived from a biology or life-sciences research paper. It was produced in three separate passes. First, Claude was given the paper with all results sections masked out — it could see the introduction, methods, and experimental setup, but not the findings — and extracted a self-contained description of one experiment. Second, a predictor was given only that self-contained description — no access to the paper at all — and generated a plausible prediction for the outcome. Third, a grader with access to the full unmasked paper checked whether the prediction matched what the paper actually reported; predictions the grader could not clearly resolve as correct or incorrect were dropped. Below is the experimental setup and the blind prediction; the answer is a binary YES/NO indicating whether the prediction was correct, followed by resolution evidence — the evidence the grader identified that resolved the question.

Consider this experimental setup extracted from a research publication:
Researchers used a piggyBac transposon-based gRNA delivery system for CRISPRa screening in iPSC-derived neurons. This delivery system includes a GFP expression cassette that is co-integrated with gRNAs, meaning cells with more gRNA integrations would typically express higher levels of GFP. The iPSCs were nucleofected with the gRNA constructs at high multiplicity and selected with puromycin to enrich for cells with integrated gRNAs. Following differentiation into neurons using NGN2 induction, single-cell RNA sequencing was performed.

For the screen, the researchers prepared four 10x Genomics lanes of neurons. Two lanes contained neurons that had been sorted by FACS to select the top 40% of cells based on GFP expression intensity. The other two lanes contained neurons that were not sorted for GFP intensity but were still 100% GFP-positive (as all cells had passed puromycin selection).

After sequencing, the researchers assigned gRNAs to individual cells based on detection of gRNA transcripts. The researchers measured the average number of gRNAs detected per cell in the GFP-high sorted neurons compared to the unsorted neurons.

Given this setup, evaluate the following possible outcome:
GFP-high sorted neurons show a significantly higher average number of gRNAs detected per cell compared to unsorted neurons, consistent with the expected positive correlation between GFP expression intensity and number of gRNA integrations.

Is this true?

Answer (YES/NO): YES